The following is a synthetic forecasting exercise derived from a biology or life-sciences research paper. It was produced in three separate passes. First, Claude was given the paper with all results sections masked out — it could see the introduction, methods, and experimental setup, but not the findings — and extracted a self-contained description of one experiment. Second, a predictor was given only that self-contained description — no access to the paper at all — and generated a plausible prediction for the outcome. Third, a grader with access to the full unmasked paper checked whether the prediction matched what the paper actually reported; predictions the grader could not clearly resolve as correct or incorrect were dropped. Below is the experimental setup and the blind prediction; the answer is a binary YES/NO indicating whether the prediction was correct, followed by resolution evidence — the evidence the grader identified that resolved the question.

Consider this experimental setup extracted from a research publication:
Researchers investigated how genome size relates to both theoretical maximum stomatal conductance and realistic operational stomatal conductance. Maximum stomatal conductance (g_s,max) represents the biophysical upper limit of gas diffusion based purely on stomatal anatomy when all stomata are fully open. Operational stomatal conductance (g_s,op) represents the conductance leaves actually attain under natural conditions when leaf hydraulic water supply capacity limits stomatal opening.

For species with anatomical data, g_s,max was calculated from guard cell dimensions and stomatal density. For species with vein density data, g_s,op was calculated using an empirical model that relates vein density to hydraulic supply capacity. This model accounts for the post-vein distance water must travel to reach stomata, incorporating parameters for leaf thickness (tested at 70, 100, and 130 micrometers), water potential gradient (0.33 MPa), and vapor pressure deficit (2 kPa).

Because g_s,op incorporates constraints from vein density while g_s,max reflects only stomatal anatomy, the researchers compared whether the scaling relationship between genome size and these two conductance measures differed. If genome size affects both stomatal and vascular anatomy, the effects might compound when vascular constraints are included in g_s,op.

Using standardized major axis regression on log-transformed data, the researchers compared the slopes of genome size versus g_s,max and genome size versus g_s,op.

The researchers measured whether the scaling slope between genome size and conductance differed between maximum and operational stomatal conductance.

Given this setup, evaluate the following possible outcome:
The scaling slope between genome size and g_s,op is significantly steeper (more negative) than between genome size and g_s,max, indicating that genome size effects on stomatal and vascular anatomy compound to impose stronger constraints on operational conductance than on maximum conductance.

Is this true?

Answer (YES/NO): YES